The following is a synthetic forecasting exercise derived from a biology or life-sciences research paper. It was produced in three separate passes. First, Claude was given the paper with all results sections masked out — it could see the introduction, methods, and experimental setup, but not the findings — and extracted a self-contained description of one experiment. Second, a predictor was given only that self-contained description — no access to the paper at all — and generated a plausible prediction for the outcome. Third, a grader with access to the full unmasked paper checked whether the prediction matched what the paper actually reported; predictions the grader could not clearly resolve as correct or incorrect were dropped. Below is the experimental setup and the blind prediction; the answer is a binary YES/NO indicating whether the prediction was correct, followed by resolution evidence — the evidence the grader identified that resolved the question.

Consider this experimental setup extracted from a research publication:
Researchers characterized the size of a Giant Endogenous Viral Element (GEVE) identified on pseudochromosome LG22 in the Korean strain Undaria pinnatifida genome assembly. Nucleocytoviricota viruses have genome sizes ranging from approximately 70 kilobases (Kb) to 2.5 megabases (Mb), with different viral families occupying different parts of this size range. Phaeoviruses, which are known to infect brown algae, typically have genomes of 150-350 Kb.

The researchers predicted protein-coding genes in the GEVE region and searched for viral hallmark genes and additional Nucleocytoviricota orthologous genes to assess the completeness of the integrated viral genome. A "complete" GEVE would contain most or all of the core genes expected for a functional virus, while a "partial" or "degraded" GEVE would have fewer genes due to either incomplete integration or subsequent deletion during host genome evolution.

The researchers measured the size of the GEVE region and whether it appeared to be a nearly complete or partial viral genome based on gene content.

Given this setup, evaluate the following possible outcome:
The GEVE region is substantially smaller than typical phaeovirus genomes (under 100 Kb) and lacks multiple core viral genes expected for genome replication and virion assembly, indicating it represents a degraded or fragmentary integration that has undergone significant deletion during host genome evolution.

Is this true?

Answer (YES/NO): NO